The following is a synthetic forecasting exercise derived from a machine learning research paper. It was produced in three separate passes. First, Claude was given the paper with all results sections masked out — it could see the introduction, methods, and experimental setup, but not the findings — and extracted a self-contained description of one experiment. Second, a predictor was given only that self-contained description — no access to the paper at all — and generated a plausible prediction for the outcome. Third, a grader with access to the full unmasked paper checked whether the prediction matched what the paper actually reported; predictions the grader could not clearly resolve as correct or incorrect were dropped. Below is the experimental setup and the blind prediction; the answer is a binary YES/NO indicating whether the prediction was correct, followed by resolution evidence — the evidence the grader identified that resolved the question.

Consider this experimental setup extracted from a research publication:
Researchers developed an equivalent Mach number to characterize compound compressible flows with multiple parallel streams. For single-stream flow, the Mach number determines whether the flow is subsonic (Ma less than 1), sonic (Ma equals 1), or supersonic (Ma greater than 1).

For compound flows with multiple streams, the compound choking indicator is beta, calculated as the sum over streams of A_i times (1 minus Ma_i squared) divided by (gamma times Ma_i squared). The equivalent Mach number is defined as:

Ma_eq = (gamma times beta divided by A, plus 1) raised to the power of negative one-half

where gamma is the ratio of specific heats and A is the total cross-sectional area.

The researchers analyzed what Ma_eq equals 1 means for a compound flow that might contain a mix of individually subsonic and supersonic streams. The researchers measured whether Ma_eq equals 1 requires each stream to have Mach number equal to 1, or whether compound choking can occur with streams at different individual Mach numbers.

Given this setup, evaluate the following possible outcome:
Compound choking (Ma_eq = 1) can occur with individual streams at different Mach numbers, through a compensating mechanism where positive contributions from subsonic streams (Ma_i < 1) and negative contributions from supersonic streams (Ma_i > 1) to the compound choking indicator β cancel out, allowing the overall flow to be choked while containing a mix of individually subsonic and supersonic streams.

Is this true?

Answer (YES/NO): YES